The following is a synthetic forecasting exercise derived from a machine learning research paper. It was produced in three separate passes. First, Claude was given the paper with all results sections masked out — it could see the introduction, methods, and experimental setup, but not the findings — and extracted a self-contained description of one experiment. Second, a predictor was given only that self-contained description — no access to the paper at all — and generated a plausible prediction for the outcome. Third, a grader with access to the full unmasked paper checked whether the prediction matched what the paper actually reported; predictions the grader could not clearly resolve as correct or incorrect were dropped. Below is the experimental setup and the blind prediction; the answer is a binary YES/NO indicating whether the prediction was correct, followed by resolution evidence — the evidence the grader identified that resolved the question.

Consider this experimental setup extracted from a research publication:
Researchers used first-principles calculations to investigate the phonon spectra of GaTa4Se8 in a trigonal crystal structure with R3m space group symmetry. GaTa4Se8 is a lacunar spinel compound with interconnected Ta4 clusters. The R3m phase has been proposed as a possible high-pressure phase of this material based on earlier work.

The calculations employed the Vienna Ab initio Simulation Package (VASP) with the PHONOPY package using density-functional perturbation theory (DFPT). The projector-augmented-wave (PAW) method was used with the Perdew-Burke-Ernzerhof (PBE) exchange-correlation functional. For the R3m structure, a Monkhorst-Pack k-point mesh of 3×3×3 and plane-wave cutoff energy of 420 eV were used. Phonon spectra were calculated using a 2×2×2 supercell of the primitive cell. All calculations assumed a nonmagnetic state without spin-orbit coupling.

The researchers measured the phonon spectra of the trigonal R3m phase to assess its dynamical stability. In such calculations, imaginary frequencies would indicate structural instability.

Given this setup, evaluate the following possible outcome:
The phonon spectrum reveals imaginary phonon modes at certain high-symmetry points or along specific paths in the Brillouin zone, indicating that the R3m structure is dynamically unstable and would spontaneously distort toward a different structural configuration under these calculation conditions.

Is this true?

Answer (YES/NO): NO